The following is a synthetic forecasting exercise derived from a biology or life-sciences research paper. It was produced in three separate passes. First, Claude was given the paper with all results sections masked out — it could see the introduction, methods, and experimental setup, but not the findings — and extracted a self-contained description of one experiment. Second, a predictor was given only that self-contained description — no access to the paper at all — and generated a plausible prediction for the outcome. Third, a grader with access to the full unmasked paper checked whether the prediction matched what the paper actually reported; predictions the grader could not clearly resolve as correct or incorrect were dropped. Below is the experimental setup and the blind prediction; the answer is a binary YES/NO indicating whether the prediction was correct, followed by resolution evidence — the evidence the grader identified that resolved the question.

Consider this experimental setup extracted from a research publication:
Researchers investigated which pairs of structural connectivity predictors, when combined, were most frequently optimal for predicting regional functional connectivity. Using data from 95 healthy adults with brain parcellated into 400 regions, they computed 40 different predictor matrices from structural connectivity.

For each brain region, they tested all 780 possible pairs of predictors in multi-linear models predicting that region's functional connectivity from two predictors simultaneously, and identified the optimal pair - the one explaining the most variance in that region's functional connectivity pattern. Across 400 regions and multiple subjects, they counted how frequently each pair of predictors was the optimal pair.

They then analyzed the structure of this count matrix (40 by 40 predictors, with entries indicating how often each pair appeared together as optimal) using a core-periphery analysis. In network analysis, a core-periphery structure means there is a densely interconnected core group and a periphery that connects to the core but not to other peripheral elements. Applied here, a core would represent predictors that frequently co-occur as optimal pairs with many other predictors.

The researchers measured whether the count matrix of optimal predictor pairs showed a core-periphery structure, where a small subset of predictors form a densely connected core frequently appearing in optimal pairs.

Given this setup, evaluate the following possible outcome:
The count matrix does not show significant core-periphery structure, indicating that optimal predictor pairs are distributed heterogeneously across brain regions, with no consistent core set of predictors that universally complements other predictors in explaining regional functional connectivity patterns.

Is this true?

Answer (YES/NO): NO